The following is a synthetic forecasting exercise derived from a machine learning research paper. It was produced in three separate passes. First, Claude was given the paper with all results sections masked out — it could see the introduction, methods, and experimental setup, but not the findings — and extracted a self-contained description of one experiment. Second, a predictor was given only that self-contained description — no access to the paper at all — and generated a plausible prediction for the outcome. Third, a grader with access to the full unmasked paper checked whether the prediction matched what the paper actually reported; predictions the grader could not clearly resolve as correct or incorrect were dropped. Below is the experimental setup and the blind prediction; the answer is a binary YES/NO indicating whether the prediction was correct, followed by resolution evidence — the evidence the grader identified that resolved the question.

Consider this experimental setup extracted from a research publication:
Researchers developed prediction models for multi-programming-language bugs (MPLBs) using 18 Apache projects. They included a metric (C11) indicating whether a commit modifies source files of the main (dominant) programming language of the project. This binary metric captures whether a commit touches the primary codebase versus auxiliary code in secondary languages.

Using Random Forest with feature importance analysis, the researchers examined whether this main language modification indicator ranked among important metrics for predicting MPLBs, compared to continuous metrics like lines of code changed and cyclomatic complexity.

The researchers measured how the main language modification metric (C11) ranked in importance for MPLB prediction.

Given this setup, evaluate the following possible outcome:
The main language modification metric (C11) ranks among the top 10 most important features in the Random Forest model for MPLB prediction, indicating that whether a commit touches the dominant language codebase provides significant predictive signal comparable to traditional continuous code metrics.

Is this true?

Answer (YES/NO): NO